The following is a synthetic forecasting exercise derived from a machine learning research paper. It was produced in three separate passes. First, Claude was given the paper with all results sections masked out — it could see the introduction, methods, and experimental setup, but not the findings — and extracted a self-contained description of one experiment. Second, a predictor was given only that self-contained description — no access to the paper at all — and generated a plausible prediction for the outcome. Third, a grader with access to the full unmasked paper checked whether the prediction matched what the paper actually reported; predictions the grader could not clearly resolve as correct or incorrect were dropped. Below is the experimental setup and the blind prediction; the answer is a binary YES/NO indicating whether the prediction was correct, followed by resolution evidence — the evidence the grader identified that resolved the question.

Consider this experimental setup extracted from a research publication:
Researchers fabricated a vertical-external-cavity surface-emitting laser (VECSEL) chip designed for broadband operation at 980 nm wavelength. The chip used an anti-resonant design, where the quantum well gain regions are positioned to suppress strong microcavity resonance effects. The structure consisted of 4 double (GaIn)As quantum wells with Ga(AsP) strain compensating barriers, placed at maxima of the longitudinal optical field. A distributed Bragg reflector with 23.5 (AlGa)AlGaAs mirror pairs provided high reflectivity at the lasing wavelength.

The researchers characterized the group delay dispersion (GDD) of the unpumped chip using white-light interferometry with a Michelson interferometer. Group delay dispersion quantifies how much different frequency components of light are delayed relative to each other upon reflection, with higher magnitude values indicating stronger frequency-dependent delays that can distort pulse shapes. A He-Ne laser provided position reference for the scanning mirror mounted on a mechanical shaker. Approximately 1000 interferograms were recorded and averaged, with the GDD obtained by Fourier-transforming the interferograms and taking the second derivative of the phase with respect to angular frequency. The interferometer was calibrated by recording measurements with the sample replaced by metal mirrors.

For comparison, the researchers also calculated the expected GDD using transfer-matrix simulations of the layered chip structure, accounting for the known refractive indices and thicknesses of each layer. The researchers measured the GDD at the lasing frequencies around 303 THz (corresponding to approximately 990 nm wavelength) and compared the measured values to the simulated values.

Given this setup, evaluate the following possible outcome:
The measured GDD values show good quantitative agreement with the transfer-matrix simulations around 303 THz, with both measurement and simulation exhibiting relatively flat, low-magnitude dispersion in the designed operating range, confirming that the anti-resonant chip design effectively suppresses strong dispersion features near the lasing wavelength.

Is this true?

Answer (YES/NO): YES